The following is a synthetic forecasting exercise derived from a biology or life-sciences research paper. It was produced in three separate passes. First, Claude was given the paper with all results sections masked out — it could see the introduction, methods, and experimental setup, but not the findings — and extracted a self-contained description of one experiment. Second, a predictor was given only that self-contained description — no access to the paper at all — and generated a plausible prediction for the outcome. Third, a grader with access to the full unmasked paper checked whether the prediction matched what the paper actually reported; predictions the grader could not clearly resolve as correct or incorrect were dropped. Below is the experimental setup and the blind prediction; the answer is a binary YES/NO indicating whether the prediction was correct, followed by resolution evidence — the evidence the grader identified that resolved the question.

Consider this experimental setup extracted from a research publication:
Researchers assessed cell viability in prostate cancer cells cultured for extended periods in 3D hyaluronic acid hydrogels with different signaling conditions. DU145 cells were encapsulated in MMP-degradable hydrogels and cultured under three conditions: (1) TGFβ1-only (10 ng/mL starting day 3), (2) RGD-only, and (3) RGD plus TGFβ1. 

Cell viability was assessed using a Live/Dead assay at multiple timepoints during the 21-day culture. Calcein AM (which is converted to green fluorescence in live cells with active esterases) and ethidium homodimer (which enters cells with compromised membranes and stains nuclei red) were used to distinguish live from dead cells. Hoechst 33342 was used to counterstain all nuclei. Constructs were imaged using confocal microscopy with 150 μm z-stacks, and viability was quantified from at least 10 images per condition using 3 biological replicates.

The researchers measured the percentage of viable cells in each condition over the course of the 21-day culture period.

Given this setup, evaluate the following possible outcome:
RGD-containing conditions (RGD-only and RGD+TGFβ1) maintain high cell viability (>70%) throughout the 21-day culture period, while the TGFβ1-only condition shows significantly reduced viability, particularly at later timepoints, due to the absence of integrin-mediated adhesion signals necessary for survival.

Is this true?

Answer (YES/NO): NO